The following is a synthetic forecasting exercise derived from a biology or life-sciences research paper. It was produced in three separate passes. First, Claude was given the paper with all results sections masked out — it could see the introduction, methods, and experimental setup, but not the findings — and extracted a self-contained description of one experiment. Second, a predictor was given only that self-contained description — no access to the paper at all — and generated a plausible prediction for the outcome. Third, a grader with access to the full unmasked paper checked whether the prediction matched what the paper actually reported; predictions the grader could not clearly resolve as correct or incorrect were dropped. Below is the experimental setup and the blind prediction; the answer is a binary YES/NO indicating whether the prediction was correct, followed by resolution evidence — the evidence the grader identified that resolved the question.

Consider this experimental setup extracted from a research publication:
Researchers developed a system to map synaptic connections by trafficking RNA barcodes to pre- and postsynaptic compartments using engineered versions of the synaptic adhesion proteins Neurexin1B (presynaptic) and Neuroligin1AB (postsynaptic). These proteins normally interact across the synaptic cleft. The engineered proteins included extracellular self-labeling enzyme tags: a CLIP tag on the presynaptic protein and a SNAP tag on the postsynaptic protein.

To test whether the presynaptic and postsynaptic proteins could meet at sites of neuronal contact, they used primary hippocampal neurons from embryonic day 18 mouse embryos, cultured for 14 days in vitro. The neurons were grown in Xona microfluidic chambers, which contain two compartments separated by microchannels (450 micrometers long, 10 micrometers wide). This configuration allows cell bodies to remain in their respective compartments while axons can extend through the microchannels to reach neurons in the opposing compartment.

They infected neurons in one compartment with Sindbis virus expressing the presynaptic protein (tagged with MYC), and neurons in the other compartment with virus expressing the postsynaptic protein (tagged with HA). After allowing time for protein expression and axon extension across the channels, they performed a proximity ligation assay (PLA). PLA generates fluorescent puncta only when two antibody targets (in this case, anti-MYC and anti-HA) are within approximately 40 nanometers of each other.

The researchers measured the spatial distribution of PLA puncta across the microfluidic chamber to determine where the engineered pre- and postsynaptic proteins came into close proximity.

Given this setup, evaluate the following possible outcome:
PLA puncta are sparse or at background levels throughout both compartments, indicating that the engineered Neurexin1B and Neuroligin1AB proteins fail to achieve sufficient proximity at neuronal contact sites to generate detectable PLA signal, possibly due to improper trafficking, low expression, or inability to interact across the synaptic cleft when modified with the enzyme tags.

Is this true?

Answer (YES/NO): NO